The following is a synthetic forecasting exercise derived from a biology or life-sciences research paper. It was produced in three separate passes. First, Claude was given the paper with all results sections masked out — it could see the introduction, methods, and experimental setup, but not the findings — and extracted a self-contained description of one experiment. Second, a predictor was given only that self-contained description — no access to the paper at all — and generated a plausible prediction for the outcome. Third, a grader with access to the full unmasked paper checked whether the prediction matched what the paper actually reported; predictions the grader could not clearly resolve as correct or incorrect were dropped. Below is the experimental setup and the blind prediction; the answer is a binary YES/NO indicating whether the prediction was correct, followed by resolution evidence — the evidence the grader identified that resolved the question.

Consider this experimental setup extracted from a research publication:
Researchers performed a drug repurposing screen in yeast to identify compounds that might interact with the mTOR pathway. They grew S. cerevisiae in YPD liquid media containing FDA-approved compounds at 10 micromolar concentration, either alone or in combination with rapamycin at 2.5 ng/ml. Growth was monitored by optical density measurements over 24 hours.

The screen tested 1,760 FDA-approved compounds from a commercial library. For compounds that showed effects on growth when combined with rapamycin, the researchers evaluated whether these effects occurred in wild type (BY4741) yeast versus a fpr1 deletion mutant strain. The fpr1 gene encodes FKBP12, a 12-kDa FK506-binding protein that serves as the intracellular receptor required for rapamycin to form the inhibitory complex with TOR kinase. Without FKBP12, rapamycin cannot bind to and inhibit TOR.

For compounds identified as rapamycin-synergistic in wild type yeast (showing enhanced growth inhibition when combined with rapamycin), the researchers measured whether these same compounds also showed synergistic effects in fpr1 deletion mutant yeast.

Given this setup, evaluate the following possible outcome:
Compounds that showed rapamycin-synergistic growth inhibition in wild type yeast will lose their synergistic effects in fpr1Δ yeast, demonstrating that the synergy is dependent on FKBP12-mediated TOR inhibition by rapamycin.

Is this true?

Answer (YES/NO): YES